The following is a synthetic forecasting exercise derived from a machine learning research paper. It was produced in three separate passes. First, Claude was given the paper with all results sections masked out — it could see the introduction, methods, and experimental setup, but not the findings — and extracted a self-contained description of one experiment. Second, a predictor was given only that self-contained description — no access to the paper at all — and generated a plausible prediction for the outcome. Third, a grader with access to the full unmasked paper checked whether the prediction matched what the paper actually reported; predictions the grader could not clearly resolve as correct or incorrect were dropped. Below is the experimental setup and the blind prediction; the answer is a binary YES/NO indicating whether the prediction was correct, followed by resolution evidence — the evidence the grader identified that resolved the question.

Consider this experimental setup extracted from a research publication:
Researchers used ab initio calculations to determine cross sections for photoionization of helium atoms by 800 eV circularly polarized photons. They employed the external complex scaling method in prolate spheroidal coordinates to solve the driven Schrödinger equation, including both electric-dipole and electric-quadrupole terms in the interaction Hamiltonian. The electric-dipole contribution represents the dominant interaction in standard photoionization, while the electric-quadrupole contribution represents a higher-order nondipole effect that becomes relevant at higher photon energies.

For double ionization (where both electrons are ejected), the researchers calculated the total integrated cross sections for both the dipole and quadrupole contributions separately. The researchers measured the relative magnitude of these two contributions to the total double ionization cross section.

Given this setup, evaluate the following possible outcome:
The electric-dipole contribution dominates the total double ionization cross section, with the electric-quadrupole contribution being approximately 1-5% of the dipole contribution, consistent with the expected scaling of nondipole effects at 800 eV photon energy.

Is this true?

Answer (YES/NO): NO